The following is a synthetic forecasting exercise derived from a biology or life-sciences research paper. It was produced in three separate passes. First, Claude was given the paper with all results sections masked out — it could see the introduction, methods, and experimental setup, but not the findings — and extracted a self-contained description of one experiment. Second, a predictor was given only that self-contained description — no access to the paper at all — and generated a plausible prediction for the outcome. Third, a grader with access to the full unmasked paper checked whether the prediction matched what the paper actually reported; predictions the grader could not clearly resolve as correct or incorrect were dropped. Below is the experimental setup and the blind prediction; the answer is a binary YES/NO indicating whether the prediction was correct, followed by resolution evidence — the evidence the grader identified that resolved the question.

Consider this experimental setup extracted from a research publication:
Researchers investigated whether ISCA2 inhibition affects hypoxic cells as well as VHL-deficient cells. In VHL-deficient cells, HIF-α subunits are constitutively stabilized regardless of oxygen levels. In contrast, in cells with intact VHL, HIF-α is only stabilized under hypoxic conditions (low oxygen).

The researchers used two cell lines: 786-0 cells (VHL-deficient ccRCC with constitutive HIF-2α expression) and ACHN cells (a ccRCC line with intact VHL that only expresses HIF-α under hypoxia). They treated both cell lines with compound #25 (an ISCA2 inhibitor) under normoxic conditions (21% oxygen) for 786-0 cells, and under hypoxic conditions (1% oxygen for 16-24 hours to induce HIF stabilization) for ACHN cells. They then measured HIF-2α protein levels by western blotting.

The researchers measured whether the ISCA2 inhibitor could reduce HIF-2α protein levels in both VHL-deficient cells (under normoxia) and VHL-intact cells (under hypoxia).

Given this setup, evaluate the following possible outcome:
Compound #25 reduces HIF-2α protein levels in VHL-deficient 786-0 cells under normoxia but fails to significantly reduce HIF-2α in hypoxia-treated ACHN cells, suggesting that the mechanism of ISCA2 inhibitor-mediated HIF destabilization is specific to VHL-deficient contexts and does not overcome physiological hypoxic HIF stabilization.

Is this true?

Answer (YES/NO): NO